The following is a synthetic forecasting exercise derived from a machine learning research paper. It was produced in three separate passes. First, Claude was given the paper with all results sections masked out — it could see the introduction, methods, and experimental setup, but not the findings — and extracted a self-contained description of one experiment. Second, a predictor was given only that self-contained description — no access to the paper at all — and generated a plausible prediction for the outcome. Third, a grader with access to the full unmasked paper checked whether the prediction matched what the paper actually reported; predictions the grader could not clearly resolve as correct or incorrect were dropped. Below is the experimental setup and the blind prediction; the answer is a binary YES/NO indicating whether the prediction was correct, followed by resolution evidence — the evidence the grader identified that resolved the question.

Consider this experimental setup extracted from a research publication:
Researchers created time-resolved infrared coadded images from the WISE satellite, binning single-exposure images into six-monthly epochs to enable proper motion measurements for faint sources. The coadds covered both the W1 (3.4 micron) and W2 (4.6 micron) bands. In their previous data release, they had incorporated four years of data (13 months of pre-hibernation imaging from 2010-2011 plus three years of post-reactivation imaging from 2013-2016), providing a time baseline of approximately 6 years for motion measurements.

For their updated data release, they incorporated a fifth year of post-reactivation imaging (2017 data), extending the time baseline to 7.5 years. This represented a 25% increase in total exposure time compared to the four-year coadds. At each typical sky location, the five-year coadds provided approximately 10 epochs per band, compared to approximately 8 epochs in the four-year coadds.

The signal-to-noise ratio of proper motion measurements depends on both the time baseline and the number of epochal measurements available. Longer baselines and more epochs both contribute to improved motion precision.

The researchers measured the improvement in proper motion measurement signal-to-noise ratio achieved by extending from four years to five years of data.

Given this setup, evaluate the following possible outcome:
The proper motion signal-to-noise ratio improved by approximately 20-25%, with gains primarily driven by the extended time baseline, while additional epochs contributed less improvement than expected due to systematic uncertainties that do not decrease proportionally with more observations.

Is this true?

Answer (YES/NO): NO